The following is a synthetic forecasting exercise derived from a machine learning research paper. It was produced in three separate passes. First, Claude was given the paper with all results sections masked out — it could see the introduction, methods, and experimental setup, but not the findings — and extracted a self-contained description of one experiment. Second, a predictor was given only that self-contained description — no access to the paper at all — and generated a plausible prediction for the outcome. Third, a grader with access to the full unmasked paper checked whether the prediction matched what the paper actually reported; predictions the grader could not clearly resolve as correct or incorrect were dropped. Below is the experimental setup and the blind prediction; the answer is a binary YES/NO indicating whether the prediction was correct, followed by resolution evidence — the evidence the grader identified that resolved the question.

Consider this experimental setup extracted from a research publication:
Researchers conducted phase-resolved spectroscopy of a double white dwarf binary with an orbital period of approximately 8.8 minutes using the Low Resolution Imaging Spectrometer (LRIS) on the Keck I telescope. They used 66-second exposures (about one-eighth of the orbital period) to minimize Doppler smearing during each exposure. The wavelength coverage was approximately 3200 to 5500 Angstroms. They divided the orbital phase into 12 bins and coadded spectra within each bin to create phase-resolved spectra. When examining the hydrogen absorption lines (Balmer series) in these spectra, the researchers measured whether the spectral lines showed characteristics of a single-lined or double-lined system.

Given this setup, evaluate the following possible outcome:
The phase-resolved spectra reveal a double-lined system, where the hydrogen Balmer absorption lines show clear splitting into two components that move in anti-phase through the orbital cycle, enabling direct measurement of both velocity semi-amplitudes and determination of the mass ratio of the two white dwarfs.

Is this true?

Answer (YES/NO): NO